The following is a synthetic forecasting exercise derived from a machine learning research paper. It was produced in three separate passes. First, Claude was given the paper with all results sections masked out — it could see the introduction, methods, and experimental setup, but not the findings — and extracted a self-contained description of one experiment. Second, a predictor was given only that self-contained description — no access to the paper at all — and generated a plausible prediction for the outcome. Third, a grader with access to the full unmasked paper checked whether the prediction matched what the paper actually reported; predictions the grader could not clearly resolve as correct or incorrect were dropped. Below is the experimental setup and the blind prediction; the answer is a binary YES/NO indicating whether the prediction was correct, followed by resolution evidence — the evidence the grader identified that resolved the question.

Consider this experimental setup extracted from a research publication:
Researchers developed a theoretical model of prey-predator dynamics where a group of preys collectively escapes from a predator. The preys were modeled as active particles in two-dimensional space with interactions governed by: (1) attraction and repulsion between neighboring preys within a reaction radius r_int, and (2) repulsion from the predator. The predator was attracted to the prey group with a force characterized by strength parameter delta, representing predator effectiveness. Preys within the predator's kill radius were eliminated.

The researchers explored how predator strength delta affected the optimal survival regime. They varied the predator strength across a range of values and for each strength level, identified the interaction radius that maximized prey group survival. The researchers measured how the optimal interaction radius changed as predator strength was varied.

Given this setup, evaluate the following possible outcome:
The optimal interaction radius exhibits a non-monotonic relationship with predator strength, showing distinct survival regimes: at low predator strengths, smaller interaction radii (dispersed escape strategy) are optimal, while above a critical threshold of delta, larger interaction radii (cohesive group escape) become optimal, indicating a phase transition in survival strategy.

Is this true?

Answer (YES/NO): NO